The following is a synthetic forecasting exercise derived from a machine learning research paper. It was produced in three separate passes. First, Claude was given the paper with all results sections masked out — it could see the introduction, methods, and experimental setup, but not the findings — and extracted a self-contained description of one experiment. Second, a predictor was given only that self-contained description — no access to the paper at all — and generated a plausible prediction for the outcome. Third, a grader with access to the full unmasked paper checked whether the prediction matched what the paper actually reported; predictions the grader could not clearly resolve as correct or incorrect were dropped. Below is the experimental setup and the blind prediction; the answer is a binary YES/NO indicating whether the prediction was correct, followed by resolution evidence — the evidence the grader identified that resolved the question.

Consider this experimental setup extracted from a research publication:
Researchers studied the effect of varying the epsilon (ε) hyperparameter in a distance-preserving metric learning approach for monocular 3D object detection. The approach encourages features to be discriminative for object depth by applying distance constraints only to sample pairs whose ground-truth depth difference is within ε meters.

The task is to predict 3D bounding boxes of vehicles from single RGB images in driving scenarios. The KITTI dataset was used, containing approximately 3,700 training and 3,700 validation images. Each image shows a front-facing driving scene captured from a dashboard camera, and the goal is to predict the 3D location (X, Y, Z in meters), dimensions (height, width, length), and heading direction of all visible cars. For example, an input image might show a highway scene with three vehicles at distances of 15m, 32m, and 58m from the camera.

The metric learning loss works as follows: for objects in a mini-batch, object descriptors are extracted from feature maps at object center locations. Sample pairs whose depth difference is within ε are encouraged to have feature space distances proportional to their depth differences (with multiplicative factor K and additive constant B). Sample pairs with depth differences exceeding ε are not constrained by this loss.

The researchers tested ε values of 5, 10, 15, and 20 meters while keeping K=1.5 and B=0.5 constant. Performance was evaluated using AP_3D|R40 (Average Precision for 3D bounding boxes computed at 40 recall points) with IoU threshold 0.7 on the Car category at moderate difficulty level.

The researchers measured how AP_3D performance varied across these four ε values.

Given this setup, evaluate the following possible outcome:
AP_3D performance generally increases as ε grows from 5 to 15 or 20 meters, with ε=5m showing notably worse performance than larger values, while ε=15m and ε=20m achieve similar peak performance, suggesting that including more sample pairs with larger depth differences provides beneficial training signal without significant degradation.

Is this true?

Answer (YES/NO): NO